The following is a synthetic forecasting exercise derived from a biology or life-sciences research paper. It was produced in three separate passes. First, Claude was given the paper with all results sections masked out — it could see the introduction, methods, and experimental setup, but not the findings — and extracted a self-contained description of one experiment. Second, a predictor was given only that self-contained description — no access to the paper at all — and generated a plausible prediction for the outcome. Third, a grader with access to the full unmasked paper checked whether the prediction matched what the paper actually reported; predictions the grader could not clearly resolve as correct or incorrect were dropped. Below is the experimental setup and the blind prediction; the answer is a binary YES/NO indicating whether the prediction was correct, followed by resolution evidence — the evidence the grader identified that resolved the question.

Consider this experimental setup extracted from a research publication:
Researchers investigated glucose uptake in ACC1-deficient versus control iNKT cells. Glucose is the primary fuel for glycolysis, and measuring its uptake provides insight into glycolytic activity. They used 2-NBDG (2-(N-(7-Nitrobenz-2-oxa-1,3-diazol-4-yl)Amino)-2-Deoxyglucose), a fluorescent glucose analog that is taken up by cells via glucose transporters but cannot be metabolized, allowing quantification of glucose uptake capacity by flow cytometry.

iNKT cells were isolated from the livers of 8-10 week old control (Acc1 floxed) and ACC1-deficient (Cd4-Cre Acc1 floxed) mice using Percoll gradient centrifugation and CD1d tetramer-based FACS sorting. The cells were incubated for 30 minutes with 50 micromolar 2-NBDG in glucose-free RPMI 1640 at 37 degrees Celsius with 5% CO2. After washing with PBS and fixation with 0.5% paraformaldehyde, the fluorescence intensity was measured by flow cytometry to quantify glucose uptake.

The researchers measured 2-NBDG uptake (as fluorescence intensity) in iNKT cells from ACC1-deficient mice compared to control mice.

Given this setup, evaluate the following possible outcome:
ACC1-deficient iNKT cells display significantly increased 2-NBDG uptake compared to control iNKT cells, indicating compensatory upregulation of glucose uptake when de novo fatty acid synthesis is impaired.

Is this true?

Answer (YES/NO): YES